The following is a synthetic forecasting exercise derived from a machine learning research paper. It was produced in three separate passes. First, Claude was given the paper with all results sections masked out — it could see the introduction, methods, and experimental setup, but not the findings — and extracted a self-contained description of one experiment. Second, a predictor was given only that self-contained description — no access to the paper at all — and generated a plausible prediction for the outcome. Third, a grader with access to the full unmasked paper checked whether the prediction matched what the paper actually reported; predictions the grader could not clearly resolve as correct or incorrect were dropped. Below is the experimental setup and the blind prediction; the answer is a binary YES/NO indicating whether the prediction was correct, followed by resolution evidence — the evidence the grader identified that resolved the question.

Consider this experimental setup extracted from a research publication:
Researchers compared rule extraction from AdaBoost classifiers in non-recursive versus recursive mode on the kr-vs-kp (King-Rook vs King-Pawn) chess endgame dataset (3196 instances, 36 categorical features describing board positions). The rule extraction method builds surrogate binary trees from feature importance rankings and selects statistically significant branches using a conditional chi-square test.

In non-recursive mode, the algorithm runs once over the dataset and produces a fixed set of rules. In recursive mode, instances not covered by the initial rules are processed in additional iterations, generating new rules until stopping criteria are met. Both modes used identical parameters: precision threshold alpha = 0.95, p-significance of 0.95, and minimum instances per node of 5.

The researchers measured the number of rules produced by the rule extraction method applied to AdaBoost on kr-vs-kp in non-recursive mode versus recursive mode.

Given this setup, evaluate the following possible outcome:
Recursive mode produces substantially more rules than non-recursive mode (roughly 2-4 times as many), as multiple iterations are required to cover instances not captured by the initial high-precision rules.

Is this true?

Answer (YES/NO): NO